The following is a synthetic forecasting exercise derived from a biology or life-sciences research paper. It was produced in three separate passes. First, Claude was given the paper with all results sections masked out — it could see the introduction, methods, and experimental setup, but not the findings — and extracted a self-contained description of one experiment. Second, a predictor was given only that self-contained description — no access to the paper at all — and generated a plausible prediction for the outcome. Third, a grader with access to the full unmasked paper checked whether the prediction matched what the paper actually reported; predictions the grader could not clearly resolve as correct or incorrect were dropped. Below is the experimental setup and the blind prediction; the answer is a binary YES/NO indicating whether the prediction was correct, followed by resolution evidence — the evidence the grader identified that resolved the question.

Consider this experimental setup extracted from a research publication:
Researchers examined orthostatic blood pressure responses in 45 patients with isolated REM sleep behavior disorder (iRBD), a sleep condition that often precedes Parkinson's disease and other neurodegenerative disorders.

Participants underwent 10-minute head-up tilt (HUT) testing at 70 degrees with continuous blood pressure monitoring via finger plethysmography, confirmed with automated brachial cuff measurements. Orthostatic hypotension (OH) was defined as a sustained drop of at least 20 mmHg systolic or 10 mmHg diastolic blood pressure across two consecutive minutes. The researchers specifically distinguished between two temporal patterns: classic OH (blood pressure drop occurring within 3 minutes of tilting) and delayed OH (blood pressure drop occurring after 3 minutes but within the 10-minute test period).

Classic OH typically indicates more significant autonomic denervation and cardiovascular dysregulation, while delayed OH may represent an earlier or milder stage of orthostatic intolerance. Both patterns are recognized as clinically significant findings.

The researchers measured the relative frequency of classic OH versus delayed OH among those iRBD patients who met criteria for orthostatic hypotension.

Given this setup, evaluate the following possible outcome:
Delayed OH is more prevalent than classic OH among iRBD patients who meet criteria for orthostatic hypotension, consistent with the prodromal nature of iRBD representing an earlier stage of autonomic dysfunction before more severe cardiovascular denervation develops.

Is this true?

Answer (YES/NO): NO